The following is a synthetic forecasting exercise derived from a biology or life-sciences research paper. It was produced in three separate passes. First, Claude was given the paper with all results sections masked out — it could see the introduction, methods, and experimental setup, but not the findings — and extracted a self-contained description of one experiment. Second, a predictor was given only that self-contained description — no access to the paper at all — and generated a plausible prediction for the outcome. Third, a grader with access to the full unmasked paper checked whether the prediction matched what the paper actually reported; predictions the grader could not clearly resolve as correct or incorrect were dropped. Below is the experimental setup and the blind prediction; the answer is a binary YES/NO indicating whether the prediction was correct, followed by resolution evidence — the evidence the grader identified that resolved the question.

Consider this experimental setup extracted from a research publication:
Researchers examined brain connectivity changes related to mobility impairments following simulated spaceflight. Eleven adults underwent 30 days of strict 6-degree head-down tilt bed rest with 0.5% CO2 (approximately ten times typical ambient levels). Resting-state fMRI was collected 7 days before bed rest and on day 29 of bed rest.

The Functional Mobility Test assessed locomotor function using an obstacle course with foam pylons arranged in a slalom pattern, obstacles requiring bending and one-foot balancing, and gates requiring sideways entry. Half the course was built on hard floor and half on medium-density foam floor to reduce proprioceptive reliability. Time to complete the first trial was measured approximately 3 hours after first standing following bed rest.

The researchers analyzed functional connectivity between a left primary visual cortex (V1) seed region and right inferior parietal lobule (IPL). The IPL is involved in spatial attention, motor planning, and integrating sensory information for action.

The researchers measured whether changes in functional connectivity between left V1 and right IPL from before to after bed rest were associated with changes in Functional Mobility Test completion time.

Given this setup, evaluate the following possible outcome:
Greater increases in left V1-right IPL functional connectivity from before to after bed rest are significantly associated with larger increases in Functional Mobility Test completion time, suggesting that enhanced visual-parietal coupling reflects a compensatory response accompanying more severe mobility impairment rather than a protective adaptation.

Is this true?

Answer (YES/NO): NO